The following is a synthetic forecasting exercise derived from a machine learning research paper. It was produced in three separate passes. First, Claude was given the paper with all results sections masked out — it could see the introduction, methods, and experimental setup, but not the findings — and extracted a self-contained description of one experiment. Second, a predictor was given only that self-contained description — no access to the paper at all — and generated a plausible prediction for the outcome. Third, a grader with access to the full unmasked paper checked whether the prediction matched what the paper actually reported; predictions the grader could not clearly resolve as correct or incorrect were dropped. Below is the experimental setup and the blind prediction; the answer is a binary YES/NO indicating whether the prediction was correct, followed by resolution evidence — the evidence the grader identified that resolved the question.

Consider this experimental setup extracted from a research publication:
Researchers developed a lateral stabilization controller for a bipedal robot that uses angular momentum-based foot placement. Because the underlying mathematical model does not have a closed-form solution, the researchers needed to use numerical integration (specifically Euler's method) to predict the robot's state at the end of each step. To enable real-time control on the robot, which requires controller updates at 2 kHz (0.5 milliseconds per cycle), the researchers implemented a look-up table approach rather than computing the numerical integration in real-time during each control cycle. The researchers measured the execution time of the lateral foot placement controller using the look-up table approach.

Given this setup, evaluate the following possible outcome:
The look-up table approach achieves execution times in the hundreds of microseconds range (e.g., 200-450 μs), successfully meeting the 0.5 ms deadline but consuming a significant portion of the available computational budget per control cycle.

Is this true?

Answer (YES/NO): NO